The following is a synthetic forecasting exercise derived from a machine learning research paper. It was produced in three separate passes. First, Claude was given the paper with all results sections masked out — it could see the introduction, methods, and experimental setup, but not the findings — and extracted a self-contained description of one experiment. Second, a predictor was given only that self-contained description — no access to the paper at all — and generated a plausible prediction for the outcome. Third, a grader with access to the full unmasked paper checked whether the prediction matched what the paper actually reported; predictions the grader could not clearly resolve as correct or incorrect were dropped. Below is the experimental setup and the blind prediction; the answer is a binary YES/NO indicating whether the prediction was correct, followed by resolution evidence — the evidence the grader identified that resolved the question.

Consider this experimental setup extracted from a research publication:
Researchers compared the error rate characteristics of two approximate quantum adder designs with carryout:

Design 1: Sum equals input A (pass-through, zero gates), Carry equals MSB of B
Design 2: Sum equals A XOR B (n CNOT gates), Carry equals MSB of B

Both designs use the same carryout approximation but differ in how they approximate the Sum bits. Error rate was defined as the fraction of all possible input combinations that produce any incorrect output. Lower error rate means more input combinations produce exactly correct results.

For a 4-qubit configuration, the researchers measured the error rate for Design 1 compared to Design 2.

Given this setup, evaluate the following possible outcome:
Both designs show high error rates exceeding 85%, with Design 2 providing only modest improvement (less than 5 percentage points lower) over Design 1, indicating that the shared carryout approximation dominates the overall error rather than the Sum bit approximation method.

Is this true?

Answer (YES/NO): NO